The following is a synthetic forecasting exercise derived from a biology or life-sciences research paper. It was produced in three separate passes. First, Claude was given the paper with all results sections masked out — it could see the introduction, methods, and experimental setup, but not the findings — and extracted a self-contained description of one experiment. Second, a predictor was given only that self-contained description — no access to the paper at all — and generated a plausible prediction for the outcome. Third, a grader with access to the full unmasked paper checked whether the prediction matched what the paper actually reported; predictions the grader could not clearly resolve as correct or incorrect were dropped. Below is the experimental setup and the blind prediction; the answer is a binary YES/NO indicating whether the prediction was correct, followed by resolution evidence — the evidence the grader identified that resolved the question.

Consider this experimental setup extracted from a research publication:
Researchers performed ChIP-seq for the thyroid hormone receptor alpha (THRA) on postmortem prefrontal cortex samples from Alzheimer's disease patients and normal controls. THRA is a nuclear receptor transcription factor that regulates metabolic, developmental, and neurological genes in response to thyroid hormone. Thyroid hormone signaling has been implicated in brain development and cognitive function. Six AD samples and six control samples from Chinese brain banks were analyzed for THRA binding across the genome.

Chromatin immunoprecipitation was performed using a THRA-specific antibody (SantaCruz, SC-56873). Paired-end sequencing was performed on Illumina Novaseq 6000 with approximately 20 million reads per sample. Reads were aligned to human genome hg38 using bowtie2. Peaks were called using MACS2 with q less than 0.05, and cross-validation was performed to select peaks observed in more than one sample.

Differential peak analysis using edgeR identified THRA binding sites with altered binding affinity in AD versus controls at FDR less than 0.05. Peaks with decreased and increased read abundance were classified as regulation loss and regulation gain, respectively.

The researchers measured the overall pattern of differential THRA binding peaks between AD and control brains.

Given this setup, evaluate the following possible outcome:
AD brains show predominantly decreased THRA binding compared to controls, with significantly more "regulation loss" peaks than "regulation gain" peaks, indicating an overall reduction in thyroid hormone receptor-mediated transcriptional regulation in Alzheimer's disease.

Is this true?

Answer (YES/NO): YES